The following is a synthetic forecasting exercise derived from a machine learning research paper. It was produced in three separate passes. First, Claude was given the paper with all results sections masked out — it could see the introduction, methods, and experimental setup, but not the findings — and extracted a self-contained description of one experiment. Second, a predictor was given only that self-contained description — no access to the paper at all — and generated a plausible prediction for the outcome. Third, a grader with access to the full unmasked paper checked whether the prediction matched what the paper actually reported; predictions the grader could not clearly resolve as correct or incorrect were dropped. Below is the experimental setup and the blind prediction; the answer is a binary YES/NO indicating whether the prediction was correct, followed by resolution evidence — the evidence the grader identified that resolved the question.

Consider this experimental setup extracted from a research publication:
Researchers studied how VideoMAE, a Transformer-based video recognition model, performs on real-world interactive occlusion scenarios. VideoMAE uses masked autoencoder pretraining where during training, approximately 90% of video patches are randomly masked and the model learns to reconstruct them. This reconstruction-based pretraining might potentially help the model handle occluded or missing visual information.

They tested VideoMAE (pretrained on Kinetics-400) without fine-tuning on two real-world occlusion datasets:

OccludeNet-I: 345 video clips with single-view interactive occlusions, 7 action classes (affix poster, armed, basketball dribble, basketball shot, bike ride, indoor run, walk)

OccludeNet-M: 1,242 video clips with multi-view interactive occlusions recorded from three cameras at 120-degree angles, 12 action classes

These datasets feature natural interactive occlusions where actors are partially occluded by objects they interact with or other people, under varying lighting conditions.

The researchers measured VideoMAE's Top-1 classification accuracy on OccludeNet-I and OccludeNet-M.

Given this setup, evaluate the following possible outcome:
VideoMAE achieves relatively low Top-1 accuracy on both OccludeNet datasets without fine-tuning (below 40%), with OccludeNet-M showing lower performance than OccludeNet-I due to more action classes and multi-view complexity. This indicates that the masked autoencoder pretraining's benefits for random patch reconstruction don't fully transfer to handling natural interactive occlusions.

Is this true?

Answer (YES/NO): NO